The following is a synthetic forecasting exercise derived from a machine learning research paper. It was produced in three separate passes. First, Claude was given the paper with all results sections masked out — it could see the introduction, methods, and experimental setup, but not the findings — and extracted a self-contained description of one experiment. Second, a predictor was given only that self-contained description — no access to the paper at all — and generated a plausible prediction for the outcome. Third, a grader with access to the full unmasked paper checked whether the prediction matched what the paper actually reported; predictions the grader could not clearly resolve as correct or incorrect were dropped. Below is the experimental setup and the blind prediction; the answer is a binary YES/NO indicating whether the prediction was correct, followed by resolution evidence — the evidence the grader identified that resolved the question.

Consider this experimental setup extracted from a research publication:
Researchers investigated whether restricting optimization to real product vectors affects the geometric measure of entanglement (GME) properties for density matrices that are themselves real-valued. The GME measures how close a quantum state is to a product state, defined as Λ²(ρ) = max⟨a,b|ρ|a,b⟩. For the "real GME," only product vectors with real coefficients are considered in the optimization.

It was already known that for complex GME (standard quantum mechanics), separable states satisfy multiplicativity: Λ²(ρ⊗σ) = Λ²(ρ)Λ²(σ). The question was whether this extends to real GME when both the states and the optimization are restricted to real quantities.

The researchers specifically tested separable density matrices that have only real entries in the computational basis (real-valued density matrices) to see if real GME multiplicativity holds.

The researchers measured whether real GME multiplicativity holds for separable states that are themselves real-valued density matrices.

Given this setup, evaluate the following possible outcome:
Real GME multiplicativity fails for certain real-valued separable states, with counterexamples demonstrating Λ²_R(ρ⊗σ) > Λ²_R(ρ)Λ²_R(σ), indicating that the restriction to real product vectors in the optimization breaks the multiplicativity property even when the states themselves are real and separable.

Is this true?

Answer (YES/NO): YES